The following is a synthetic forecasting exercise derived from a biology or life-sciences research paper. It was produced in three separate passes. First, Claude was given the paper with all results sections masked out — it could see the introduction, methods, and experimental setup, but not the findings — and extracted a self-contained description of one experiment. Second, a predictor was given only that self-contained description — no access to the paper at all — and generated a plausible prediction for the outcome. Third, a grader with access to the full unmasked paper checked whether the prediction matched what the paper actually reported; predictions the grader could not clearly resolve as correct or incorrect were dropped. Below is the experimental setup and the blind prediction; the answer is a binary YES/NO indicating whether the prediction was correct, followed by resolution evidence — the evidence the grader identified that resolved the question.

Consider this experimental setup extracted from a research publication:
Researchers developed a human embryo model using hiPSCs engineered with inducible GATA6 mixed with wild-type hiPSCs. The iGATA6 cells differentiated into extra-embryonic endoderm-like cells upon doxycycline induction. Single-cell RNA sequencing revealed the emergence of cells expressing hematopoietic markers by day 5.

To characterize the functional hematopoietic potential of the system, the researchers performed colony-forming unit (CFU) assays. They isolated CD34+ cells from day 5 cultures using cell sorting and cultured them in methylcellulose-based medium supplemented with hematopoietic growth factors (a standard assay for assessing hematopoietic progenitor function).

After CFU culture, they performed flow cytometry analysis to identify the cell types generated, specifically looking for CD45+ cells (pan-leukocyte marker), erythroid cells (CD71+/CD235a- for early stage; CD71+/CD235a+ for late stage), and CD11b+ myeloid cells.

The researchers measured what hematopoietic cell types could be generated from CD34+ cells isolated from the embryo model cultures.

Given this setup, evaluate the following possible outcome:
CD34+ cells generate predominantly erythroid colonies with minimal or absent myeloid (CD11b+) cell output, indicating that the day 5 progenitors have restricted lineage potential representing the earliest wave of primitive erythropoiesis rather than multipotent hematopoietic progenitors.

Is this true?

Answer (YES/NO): NO